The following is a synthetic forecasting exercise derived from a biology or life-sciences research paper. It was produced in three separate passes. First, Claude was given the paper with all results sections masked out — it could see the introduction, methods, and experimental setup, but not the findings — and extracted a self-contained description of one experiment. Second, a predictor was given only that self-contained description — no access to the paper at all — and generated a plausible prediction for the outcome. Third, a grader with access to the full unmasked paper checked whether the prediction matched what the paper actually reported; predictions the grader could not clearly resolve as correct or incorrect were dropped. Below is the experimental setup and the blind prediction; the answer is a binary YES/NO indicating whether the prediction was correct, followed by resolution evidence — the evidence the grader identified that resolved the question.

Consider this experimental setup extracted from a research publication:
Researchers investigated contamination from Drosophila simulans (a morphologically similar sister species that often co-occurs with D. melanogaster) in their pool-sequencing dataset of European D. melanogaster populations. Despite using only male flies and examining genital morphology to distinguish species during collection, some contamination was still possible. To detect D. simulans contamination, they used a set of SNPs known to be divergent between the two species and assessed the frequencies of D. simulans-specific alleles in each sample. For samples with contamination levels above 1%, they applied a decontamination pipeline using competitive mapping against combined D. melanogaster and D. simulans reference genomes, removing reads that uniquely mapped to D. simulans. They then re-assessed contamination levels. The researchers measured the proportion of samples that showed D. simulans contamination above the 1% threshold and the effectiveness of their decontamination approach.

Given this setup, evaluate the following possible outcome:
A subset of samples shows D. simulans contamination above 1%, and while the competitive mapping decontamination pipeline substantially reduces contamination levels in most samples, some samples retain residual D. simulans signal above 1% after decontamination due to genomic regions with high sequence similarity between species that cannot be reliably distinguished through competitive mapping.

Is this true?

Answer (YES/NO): NO